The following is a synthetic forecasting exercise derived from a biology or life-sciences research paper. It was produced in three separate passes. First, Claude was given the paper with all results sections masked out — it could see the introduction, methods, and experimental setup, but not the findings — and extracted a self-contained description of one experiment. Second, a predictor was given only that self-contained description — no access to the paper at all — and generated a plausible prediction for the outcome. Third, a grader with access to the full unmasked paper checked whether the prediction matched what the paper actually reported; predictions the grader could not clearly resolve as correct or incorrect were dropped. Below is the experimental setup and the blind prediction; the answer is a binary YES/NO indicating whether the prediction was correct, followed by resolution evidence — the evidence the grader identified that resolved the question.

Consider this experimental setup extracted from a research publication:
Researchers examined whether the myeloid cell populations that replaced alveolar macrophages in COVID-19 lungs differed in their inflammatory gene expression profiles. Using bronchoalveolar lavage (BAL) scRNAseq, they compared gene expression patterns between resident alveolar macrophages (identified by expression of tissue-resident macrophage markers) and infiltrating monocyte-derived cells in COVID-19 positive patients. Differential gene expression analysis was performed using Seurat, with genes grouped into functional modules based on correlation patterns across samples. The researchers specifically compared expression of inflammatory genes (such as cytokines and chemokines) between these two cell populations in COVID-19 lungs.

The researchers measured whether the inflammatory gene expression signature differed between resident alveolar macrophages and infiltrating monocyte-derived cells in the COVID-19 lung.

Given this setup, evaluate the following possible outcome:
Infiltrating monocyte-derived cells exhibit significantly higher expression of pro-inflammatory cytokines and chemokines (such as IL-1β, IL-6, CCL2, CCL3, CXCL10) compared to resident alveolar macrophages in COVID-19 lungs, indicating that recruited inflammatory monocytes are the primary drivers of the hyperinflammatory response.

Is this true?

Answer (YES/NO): NO